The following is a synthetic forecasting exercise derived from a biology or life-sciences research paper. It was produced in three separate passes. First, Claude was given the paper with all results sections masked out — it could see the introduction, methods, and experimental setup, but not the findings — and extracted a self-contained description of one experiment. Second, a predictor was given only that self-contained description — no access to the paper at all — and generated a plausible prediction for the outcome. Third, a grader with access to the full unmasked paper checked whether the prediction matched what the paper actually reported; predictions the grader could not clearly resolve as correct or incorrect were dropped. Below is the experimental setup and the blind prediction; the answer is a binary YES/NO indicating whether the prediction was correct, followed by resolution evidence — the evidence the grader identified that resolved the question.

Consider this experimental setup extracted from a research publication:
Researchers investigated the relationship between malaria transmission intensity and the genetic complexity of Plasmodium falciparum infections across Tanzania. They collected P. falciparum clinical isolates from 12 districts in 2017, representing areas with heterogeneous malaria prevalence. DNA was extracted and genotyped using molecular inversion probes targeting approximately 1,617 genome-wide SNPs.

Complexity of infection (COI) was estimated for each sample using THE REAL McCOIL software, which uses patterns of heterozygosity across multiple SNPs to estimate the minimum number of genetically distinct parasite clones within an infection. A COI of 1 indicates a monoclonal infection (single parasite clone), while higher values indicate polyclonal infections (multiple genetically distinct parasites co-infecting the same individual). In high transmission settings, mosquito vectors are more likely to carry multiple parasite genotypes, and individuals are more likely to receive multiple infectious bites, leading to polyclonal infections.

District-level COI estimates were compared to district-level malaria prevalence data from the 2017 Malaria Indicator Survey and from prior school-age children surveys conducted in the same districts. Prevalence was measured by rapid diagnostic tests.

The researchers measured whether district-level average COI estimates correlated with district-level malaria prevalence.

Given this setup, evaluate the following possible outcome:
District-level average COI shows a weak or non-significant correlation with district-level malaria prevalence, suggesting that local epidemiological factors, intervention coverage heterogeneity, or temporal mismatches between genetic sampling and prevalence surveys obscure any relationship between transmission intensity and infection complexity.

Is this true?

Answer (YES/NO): NO